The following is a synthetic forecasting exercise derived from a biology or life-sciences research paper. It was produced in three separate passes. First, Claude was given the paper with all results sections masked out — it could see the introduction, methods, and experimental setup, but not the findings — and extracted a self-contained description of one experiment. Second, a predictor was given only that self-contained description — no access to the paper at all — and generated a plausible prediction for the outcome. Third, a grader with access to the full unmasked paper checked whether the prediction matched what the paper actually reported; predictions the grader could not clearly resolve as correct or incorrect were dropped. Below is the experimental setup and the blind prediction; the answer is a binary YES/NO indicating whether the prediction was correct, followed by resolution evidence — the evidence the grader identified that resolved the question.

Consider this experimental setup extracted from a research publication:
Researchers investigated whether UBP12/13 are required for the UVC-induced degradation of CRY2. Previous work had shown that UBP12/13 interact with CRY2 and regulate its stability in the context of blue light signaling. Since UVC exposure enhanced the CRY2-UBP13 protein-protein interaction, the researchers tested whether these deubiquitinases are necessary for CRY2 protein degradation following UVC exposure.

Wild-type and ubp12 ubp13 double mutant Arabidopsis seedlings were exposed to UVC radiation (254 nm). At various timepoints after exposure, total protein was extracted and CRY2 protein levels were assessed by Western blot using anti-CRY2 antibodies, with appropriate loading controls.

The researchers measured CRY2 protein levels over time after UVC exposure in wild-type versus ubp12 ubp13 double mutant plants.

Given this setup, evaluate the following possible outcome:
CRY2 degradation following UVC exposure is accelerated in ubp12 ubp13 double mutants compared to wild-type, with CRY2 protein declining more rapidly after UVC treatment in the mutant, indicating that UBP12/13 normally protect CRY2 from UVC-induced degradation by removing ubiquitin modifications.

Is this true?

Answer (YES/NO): NO